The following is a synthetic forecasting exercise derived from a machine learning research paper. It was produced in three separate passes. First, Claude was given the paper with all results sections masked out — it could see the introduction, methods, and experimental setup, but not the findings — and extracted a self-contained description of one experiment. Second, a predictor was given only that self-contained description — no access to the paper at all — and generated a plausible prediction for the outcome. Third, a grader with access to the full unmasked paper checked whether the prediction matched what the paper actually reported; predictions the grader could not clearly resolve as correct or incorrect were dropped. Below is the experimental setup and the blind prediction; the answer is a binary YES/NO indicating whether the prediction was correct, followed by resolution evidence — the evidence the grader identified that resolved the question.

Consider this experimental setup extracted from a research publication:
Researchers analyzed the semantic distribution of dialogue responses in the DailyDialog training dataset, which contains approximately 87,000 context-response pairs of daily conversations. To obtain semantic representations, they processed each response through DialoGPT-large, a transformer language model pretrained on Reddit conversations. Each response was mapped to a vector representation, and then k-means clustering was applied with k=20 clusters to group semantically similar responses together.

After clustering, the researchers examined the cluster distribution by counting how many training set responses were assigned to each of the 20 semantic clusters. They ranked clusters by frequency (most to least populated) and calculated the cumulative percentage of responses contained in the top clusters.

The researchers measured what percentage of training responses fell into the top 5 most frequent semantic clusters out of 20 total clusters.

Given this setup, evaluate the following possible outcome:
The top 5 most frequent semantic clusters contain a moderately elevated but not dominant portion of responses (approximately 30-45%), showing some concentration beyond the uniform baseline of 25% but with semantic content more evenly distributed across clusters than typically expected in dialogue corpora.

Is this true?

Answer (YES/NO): NO